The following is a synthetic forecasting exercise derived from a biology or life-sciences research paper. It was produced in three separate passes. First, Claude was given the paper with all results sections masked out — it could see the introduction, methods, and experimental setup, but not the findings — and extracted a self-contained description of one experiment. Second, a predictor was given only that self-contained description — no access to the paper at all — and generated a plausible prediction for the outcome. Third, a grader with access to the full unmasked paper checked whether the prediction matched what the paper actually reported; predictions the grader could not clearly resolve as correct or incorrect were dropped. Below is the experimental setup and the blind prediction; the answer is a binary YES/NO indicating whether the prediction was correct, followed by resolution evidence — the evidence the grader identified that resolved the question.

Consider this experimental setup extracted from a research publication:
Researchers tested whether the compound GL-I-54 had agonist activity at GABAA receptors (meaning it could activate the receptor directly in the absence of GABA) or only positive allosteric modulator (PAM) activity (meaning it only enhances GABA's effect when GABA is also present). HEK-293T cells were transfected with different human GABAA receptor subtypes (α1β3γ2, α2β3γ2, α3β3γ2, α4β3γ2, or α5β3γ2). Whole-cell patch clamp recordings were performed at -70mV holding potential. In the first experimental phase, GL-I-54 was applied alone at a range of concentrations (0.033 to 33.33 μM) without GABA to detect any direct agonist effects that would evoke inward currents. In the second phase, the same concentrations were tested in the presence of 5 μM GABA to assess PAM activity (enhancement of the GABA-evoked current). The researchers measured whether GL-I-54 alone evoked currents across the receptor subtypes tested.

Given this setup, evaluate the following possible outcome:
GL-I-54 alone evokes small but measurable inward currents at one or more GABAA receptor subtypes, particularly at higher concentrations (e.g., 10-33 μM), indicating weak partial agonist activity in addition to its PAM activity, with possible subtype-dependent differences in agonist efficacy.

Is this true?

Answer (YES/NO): NO